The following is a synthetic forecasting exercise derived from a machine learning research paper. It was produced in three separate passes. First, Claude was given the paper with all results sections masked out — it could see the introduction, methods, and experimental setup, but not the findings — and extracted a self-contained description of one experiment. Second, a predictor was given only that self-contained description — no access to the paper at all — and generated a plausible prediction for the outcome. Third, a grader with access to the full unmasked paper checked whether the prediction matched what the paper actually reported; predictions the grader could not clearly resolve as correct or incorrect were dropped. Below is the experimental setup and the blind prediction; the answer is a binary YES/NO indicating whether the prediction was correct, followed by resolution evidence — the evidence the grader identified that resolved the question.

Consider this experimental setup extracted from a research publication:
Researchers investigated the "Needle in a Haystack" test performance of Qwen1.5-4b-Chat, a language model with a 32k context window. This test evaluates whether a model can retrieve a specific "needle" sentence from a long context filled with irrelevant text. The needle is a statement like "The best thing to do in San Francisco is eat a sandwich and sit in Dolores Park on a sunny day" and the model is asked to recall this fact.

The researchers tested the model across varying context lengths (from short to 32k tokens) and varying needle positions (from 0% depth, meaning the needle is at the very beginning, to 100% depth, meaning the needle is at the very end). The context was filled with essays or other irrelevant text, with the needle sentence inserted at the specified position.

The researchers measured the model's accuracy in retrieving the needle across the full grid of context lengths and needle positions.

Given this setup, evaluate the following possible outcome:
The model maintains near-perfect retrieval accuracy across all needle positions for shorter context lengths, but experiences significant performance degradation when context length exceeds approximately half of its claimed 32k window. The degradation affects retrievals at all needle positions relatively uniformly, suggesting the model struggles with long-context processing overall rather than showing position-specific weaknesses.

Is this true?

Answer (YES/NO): NO